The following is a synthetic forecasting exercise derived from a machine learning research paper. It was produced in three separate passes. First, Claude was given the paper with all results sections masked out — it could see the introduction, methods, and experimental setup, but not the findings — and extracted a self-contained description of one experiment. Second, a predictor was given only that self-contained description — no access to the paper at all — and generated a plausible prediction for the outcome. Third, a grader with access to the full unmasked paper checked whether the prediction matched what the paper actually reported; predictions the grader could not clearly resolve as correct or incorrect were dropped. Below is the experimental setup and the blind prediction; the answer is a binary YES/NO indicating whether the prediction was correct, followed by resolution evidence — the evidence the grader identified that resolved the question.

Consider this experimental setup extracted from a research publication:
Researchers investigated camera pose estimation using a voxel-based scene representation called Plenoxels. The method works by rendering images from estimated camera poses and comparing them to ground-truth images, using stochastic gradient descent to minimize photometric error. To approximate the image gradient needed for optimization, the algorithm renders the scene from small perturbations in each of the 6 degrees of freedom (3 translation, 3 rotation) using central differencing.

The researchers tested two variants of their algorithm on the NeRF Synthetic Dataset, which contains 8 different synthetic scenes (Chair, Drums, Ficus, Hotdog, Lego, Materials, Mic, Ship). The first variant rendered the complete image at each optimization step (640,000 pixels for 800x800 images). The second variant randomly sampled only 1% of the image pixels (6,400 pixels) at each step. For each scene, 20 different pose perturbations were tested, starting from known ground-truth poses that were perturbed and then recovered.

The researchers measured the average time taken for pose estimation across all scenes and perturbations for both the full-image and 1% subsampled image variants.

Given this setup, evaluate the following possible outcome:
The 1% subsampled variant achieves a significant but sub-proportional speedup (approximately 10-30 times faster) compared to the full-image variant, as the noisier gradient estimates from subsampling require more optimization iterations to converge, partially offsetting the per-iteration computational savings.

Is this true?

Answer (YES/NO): NO